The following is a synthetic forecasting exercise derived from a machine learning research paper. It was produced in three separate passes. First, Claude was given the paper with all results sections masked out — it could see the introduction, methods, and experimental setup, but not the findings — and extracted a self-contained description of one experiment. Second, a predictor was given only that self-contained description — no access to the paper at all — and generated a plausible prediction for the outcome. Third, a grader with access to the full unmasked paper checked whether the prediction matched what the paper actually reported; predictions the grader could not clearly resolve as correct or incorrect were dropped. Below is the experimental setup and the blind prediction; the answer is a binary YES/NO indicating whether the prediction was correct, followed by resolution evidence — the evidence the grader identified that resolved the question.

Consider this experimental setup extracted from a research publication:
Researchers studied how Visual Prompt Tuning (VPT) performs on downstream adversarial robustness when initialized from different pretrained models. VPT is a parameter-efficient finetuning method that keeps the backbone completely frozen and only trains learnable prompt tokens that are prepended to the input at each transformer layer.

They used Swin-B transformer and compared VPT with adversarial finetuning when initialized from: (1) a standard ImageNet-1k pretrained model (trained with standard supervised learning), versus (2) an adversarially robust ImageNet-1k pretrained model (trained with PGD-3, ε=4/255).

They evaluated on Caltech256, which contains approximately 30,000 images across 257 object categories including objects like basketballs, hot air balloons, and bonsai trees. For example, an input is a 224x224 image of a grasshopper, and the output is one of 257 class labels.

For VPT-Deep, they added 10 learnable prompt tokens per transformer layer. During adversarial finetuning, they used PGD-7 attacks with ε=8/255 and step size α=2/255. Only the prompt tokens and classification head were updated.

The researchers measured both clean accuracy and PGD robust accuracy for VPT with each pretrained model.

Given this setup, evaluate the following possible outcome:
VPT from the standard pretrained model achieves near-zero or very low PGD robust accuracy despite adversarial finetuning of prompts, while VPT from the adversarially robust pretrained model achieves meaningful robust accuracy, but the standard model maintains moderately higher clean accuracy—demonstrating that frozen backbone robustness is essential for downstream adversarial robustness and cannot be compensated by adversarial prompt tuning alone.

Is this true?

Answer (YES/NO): NO